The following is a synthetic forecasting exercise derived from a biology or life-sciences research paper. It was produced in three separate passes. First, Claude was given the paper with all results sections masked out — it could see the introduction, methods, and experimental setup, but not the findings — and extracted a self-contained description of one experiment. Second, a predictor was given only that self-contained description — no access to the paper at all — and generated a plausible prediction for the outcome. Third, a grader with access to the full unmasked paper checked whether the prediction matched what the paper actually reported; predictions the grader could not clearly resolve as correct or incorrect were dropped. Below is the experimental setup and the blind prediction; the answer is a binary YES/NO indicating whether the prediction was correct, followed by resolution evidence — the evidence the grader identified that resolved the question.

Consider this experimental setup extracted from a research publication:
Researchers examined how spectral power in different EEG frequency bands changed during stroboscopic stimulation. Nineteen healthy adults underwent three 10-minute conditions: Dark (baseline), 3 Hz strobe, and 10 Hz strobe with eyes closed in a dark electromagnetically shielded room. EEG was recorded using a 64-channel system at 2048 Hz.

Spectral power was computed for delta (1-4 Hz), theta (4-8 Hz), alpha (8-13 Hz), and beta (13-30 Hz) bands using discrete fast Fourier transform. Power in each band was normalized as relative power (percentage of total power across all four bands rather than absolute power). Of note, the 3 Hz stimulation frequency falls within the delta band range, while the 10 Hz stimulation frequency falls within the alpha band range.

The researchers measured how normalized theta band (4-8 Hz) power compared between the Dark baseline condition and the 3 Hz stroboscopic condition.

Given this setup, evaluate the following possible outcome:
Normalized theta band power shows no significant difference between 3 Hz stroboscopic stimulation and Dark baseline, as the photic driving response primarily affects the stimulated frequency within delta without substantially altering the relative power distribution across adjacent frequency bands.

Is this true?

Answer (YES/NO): NO